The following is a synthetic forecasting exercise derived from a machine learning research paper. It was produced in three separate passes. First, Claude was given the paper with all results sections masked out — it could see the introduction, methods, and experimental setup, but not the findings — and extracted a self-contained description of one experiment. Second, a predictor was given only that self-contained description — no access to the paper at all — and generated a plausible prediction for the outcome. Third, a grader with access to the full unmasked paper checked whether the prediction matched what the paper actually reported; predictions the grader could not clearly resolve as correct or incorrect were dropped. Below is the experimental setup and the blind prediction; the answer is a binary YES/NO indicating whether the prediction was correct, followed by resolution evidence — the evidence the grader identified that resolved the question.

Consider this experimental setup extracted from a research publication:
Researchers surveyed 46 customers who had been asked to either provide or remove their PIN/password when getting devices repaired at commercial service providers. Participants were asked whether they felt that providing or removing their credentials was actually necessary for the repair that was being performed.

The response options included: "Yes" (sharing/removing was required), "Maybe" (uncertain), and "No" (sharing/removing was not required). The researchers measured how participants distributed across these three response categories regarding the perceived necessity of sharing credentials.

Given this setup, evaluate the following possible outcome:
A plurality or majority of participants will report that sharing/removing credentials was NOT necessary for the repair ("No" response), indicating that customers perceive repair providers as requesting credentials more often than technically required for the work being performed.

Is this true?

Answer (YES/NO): NO